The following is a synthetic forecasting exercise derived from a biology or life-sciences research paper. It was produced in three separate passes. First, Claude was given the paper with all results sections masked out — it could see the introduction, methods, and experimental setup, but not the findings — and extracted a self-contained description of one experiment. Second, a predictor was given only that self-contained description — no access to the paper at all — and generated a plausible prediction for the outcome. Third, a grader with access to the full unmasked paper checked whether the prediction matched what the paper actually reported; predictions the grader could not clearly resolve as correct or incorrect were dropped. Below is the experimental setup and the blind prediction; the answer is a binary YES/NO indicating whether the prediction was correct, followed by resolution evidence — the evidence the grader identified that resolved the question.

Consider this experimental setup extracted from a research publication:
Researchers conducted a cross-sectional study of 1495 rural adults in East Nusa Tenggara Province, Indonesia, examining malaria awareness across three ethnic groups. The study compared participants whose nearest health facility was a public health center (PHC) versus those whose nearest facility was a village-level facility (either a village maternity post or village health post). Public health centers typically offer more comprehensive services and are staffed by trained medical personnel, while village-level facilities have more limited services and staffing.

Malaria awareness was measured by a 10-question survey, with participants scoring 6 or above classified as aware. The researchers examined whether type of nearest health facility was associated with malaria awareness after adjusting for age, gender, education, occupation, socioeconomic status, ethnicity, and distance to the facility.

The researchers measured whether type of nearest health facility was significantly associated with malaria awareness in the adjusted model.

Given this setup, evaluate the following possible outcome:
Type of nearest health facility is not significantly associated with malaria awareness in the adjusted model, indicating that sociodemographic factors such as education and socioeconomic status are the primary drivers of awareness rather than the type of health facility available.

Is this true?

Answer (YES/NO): NO